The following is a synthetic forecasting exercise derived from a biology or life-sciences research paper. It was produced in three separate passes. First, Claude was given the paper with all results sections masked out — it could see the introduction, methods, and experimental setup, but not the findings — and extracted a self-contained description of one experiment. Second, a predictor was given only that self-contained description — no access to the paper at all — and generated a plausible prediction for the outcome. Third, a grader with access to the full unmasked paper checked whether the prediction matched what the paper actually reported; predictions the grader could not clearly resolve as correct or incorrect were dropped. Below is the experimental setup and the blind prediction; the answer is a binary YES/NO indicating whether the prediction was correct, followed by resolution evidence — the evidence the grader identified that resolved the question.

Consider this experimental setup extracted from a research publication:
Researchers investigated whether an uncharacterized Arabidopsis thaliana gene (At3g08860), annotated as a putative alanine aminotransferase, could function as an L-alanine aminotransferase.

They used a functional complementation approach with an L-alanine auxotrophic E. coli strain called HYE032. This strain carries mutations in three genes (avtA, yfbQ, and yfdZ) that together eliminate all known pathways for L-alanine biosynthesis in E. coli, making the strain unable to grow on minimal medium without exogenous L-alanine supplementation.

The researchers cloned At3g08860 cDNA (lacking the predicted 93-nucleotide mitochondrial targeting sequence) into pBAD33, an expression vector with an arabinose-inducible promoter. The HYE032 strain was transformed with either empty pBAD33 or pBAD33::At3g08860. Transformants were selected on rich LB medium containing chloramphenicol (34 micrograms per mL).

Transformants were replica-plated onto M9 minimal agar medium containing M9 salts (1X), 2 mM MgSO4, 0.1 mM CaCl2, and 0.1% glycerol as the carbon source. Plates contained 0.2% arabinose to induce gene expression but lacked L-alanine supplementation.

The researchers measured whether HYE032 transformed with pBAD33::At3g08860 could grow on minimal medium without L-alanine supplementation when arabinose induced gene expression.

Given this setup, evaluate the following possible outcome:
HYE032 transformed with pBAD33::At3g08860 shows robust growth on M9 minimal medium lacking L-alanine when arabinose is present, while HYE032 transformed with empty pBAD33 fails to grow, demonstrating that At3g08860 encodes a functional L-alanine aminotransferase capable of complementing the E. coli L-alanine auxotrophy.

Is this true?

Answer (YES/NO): YES